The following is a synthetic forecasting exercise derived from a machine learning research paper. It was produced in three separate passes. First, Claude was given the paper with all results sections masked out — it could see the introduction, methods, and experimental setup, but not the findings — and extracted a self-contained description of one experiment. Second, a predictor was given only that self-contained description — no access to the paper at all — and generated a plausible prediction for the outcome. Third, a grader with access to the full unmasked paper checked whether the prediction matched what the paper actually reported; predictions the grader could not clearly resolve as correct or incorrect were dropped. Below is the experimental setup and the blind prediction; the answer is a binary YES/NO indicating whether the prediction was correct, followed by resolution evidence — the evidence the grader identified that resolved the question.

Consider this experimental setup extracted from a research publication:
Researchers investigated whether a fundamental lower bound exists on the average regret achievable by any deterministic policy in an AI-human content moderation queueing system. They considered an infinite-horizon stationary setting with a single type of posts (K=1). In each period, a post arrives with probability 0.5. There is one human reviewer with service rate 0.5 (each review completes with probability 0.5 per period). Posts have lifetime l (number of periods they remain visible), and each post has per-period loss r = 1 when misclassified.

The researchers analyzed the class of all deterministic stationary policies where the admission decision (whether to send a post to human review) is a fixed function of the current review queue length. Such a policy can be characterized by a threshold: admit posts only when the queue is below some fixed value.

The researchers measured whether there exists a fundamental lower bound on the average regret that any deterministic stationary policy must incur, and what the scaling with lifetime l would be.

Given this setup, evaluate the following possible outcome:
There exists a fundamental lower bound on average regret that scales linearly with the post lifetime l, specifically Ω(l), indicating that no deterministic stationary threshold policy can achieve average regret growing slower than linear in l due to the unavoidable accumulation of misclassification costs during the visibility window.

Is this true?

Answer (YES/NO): NO